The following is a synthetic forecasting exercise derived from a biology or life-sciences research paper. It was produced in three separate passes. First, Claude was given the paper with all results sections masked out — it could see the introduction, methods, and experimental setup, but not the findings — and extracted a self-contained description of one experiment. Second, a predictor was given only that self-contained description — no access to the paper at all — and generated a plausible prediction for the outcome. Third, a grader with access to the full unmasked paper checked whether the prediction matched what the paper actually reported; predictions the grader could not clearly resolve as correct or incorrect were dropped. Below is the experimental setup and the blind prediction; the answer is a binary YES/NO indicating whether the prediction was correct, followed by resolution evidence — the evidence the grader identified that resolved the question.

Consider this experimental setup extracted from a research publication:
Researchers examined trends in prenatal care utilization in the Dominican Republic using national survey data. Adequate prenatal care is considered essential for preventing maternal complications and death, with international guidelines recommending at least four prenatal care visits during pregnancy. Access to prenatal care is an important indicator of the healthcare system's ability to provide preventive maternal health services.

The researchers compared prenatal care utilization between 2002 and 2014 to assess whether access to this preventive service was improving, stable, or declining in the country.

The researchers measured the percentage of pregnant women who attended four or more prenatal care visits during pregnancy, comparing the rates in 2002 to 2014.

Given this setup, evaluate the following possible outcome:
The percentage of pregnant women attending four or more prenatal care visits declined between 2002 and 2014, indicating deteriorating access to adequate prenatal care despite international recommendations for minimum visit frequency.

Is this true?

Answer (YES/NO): YES